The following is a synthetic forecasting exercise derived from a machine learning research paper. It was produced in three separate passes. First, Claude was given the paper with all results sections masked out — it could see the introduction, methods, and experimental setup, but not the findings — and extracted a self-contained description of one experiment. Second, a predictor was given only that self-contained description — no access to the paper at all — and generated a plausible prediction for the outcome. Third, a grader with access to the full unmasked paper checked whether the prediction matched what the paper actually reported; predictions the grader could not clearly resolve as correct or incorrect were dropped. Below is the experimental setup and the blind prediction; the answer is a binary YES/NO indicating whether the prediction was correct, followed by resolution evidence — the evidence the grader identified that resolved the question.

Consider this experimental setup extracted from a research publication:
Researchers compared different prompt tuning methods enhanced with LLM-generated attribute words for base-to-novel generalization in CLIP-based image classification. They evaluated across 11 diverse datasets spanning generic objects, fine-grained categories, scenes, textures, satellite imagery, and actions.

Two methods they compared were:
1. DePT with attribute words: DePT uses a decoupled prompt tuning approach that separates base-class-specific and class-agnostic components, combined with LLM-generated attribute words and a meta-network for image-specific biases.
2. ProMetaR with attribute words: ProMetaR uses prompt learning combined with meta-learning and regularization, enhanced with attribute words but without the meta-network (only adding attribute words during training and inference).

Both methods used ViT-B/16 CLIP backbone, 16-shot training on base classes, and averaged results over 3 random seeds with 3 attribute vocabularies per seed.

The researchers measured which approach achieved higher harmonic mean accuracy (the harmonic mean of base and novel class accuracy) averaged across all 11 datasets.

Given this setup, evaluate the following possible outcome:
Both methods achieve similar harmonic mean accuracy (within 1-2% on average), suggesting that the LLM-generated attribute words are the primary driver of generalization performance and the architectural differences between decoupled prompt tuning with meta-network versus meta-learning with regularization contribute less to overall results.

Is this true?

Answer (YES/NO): YES